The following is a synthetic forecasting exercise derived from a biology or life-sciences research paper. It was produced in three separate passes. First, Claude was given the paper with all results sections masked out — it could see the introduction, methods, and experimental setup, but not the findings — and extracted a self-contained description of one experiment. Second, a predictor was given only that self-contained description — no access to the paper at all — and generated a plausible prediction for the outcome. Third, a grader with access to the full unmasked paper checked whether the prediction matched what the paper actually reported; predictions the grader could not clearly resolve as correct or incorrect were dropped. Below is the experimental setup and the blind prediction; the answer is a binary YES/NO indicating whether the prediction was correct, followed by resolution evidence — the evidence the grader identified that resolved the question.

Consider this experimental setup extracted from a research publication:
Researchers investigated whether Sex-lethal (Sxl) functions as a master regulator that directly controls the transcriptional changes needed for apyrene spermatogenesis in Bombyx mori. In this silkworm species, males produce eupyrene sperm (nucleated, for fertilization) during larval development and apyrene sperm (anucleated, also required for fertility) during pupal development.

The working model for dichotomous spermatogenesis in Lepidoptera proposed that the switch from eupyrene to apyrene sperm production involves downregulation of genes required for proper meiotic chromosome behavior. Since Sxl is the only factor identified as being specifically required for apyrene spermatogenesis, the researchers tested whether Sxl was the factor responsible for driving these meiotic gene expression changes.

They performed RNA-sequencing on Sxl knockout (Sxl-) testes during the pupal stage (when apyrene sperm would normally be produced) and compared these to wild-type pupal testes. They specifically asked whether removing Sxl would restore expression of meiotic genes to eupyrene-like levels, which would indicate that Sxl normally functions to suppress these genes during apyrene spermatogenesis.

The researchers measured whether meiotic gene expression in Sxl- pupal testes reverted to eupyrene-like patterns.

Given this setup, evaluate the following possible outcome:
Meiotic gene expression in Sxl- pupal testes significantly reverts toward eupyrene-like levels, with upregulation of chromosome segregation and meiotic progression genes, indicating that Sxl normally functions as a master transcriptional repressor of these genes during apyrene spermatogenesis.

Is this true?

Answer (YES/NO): NO